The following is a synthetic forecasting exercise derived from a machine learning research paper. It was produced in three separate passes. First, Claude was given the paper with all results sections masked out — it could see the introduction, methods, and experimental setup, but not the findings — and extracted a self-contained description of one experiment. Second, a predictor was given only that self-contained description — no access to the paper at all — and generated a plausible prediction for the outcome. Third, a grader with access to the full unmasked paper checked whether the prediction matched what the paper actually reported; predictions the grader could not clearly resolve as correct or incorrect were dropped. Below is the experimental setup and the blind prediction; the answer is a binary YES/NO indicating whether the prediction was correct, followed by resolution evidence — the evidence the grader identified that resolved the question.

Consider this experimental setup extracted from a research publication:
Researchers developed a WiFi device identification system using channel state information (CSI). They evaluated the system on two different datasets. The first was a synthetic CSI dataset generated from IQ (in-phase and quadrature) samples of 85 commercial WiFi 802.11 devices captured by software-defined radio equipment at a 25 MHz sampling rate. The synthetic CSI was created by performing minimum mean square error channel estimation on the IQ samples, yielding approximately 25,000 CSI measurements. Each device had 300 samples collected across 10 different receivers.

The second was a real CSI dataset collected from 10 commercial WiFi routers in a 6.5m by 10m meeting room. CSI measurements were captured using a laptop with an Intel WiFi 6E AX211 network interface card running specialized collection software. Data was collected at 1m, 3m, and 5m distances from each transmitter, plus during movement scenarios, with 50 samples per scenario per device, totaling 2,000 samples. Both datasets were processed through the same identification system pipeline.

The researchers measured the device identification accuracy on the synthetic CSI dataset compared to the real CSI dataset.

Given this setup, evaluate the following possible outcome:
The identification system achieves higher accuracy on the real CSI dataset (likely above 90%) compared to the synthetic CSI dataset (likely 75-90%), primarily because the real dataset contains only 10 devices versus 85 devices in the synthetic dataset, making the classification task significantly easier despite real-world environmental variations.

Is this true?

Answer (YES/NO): NO